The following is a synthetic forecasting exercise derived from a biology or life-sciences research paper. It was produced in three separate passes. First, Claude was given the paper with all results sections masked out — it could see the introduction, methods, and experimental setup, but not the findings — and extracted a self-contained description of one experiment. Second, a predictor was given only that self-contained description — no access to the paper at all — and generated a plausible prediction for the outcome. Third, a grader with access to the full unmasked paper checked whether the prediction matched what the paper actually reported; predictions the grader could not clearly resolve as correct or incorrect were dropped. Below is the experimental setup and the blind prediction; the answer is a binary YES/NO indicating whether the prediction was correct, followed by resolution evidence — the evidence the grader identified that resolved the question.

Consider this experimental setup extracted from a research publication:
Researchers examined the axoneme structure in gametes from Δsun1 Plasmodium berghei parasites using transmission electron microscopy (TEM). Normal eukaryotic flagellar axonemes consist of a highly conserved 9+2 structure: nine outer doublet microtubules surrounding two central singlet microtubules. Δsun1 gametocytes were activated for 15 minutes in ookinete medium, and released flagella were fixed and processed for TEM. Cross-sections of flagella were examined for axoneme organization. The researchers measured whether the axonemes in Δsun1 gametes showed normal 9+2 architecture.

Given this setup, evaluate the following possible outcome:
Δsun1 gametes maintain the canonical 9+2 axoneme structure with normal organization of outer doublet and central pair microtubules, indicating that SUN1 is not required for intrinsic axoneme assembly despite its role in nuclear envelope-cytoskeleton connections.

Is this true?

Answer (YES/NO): YES